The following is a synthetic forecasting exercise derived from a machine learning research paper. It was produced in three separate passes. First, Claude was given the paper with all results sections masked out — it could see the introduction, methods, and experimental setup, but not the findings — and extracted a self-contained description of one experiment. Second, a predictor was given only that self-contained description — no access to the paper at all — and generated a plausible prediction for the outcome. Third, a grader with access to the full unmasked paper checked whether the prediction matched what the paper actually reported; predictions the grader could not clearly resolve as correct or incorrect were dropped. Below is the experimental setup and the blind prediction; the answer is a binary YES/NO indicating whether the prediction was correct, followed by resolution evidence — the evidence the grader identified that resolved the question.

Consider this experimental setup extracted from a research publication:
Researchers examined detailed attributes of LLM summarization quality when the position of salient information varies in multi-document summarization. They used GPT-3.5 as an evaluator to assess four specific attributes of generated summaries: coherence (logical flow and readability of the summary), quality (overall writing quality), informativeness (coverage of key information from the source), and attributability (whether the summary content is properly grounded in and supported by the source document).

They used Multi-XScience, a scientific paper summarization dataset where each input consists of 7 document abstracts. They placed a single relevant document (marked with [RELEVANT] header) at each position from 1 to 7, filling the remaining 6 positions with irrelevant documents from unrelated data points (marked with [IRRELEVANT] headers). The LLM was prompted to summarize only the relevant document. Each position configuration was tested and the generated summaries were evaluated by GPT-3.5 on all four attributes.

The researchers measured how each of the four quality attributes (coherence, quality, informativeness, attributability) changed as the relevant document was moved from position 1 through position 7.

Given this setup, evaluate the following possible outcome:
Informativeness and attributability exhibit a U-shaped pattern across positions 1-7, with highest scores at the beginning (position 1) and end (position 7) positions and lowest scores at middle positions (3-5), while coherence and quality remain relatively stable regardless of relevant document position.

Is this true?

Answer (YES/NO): YES